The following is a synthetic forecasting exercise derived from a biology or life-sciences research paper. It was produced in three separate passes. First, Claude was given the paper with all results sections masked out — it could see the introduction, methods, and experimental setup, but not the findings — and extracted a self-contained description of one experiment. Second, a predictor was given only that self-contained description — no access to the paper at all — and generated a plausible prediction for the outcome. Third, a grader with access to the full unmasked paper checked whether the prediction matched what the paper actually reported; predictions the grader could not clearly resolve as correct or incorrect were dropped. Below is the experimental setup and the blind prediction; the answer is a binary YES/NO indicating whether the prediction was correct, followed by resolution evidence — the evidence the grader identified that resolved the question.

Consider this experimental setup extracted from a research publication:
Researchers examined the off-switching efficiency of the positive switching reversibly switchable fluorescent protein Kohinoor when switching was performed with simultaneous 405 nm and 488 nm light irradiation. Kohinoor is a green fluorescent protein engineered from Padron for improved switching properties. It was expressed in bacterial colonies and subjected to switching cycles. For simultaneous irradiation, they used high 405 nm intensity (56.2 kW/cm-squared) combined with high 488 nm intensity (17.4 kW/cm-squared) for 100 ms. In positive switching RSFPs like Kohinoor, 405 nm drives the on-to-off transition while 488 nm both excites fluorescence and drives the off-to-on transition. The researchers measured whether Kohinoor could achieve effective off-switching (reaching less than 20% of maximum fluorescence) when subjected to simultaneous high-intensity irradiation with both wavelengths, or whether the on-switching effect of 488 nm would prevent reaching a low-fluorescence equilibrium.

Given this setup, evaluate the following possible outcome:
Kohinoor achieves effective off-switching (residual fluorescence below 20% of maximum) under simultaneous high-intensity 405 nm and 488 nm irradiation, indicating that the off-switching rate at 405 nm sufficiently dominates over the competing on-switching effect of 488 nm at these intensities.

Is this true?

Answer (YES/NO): NO